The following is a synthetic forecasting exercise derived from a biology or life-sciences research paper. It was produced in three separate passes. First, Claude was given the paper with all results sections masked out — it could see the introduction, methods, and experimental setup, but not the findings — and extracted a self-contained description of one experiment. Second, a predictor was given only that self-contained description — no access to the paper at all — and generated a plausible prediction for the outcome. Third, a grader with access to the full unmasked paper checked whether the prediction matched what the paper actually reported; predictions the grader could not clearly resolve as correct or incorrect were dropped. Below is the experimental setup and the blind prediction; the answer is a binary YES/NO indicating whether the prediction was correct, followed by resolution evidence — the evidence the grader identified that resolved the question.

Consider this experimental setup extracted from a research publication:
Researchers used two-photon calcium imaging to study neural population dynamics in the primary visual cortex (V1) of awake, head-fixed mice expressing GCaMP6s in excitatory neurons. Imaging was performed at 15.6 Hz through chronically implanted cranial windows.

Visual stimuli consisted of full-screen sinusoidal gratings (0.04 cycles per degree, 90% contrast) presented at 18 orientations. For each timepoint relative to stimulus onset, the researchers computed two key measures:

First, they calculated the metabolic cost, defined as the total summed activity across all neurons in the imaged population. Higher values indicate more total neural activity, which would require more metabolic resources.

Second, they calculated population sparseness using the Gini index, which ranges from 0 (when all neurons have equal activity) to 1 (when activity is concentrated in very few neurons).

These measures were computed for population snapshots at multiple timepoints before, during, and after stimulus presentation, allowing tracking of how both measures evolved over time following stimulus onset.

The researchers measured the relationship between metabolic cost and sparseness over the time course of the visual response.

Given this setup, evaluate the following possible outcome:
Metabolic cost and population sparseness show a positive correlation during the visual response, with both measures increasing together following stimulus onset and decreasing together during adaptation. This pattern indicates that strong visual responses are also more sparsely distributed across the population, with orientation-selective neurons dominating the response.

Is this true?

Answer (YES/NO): NO